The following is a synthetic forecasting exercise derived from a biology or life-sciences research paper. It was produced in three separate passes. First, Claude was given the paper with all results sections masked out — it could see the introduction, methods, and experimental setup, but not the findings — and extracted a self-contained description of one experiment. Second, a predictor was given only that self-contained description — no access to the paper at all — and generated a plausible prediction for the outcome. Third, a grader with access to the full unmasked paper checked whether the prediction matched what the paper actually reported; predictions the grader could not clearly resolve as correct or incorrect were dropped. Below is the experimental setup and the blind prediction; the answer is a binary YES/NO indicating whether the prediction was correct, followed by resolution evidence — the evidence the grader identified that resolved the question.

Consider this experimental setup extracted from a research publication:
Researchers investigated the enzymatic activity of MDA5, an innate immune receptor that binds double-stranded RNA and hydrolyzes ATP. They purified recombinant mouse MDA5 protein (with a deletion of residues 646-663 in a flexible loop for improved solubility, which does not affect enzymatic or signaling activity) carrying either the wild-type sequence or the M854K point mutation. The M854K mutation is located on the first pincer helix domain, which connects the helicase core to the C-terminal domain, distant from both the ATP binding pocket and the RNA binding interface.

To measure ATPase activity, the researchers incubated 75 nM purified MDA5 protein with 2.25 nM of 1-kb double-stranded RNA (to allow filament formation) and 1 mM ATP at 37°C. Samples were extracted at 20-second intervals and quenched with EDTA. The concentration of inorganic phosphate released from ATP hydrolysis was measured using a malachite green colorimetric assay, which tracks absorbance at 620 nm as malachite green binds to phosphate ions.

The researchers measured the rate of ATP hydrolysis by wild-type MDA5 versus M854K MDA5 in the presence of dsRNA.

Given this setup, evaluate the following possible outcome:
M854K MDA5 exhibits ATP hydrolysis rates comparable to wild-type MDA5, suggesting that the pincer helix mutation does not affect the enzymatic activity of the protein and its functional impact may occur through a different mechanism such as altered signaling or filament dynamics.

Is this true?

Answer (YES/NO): NO